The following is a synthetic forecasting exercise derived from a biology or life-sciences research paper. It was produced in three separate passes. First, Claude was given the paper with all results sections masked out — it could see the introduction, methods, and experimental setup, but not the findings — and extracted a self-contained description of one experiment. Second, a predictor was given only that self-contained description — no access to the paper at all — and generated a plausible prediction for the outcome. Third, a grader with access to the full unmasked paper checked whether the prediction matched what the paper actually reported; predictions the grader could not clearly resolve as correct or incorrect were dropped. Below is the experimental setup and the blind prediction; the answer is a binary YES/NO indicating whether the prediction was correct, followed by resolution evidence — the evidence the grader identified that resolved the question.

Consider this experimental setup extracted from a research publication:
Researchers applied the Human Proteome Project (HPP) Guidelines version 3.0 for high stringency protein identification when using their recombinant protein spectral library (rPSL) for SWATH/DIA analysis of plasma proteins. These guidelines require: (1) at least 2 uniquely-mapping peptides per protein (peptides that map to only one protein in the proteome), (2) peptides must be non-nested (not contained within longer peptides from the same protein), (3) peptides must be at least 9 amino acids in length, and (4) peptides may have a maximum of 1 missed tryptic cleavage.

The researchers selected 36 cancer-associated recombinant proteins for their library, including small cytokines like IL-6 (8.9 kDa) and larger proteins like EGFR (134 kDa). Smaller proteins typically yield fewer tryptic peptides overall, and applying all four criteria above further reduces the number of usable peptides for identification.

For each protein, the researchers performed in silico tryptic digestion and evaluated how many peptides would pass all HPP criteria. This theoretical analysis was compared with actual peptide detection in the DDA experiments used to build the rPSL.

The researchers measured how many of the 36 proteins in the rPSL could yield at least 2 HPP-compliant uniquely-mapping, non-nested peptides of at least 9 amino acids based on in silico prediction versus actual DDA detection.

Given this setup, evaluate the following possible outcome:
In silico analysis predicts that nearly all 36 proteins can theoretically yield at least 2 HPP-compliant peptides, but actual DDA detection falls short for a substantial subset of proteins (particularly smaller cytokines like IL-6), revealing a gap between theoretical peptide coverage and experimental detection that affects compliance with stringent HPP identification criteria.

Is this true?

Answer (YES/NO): NO